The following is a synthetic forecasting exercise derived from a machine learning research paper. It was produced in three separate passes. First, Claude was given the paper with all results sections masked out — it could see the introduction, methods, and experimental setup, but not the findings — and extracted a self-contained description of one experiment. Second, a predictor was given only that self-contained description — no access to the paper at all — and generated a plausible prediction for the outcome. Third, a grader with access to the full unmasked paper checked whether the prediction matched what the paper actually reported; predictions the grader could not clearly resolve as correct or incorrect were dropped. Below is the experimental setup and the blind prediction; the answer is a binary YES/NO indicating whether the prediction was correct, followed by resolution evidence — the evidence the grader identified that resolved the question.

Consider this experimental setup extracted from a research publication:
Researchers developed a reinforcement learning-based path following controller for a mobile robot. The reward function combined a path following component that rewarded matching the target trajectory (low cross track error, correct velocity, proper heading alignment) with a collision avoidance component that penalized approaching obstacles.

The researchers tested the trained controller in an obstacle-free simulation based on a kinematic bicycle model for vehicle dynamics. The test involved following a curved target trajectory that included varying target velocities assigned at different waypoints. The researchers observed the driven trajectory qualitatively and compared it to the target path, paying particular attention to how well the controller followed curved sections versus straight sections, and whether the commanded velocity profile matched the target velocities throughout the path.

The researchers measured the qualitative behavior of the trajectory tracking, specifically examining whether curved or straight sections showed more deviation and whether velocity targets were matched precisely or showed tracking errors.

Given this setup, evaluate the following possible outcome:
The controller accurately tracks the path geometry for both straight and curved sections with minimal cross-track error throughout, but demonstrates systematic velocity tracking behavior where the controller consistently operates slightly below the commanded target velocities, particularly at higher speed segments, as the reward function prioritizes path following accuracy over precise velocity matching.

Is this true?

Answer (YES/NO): NO